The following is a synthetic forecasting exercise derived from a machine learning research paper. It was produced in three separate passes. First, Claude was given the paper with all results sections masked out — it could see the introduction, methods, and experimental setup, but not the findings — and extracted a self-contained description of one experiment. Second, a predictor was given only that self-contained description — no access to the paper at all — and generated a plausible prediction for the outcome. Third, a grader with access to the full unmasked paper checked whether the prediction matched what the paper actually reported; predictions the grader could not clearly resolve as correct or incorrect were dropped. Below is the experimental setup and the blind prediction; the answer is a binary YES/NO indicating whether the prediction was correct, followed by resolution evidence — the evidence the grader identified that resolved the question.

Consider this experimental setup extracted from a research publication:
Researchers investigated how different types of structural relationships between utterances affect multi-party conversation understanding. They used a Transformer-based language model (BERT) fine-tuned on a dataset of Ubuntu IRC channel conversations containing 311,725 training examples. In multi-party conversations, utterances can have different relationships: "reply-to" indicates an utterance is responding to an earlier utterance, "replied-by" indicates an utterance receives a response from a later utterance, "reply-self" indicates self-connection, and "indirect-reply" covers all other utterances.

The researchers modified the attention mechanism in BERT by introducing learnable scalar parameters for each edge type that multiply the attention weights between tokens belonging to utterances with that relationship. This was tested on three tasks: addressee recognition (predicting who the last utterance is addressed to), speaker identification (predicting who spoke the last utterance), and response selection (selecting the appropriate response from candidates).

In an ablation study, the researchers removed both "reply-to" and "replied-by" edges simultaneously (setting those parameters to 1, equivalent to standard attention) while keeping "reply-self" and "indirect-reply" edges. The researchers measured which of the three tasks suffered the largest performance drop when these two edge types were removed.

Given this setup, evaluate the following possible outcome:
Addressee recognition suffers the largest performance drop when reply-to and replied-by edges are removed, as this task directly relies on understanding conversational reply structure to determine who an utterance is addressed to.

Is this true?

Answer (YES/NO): NO